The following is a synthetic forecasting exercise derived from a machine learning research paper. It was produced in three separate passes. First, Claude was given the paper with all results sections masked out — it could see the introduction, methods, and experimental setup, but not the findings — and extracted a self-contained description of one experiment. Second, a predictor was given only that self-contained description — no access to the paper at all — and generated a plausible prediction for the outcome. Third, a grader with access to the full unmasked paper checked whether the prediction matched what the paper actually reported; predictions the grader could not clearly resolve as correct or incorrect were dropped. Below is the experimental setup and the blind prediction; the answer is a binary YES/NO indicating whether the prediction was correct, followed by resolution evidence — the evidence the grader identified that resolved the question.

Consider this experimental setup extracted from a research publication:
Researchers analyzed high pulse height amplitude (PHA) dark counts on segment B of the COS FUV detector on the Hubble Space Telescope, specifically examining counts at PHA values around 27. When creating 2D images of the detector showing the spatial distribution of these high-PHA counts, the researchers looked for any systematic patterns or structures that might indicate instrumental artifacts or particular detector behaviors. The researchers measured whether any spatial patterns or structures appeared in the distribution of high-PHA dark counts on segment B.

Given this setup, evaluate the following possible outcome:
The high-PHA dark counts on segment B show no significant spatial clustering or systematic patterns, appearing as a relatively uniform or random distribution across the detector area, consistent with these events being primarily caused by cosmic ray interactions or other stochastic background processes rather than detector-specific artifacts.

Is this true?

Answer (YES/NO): NO